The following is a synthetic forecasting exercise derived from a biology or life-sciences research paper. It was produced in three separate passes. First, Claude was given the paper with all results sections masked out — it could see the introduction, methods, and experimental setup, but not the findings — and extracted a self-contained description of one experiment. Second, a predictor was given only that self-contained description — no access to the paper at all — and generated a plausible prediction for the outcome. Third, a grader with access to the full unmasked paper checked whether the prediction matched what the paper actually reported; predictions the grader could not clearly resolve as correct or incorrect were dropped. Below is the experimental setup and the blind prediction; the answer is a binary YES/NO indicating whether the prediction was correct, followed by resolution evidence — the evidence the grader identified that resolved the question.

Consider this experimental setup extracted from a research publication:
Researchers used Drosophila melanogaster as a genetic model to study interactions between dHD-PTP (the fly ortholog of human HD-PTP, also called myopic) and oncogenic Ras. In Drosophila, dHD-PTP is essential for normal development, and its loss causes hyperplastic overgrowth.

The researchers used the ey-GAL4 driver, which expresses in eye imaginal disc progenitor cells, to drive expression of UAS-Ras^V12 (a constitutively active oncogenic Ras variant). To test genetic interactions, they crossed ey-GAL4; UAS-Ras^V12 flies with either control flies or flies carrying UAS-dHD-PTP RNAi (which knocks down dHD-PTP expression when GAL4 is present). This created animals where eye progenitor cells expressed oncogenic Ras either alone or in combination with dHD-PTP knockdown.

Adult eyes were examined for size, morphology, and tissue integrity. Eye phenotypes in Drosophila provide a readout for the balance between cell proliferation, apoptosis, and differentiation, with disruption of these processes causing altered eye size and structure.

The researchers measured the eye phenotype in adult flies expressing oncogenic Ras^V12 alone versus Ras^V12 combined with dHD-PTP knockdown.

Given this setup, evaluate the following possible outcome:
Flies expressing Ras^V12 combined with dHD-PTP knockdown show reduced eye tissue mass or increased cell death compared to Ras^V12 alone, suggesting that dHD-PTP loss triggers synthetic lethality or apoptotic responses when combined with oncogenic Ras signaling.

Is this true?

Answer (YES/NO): NO